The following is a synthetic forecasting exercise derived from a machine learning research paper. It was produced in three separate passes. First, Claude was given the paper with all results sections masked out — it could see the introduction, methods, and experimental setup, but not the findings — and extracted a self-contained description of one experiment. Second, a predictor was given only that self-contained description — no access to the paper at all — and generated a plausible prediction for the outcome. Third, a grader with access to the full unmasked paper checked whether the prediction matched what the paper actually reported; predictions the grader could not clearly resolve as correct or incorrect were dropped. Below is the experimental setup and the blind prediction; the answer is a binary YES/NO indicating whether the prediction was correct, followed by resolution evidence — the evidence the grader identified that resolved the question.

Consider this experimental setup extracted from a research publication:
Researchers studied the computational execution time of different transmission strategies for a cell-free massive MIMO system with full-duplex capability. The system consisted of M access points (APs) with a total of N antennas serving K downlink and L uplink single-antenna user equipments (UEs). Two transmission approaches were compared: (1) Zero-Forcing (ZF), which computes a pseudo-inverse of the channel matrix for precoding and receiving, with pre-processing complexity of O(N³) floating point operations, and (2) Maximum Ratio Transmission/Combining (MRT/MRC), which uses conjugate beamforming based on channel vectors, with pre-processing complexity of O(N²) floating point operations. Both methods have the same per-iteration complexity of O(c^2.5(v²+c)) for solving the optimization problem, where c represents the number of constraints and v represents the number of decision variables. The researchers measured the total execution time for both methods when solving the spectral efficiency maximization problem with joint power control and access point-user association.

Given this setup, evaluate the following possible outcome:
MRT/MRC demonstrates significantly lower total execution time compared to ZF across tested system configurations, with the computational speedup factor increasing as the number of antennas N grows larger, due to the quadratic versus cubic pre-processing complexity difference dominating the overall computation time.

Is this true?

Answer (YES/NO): NO